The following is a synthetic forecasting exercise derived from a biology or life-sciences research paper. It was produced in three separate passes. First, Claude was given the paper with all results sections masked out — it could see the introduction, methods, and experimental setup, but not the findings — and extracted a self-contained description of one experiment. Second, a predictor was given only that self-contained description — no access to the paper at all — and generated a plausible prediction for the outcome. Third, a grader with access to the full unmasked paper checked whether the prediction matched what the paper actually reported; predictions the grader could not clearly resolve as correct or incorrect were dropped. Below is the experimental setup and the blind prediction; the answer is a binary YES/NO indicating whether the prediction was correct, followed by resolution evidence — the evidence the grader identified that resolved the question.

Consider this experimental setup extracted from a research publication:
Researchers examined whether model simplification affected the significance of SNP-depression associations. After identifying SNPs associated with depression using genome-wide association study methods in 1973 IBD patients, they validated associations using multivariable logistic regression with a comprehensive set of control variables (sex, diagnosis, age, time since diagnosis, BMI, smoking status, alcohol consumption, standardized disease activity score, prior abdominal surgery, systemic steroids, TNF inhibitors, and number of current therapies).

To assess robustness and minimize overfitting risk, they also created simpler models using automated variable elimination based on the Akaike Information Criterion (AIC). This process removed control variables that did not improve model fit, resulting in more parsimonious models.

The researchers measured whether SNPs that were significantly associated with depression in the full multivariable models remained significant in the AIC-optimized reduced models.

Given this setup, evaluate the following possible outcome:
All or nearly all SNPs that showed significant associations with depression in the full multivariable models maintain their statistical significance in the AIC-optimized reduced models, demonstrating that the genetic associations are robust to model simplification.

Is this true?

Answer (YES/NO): YES